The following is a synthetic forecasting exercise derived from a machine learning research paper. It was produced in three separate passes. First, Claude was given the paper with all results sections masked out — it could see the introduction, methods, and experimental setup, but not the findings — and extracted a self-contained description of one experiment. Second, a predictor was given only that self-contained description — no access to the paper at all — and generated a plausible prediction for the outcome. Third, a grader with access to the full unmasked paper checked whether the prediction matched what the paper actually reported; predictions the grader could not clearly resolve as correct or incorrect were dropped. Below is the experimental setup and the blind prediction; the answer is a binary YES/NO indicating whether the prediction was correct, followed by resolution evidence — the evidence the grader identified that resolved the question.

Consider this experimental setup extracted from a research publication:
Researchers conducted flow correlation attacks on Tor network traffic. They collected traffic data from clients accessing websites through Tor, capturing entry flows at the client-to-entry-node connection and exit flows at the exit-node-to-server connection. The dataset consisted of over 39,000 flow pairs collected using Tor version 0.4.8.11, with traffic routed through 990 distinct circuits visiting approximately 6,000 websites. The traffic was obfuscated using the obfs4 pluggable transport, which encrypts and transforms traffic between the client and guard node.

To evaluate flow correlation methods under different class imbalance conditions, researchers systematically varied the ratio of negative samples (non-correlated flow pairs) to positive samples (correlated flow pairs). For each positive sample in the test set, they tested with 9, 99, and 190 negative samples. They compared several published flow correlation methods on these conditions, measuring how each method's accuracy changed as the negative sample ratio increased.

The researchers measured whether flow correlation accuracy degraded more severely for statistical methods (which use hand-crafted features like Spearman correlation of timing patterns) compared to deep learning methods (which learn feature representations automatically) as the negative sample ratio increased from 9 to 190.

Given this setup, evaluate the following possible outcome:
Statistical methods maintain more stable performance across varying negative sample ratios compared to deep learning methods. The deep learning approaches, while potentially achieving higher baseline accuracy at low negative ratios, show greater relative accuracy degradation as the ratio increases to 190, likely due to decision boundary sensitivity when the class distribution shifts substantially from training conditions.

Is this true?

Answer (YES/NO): NO